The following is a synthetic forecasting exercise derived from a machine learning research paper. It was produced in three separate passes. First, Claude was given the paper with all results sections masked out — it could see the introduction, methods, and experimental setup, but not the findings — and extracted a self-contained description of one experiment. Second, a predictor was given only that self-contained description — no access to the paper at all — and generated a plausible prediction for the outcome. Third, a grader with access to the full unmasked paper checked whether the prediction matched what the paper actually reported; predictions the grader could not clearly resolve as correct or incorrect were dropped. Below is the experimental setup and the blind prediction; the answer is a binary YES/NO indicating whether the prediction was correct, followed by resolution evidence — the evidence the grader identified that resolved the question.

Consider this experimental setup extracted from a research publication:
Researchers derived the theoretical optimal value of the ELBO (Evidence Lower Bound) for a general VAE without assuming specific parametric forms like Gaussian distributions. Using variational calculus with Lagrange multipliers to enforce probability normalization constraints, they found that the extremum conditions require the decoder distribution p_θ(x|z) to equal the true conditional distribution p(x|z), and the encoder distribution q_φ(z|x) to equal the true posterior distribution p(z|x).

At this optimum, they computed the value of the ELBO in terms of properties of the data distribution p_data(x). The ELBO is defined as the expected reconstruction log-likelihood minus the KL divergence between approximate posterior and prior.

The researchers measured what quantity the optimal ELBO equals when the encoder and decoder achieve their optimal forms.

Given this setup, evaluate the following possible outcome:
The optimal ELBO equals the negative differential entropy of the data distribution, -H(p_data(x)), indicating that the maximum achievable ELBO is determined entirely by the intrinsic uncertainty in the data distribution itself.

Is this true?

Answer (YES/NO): YES